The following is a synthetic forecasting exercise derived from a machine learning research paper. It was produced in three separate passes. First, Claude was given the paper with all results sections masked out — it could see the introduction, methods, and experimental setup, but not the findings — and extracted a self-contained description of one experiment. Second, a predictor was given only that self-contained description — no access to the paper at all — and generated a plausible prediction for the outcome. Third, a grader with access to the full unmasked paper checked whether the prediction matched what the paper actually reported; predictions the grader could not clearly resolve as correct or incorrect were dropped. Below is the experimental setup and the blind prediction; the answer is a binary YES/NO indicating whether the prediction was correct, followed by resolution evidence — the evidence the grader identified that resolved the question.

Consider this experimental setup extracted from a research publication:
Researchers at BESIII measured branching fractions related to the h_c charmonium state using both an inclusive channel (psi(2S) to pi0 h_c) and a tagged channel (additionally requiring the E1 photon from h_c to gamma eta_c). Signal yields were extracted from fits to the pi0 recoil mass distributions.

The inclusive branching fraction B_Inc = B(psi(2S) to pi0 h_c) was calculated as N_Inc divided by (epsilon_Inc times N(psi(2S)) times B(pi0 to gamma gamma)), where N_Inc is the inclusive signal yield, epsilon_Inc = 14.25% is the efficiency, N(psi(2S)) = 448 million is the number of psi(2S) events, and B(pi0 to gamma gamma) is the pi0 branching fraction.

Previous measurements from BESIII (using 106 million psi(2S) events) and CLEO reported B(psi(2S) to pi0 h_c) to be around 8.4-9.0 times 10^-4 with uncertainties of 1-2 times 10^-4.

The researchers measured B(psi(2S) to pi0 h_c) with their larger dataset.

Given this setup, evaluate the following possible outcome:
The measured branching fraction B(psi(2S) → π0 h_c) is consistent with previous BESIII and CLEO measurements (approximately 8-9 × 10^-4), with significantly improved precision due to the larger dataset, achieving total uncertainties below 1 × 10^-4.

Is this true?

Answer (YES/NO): NO